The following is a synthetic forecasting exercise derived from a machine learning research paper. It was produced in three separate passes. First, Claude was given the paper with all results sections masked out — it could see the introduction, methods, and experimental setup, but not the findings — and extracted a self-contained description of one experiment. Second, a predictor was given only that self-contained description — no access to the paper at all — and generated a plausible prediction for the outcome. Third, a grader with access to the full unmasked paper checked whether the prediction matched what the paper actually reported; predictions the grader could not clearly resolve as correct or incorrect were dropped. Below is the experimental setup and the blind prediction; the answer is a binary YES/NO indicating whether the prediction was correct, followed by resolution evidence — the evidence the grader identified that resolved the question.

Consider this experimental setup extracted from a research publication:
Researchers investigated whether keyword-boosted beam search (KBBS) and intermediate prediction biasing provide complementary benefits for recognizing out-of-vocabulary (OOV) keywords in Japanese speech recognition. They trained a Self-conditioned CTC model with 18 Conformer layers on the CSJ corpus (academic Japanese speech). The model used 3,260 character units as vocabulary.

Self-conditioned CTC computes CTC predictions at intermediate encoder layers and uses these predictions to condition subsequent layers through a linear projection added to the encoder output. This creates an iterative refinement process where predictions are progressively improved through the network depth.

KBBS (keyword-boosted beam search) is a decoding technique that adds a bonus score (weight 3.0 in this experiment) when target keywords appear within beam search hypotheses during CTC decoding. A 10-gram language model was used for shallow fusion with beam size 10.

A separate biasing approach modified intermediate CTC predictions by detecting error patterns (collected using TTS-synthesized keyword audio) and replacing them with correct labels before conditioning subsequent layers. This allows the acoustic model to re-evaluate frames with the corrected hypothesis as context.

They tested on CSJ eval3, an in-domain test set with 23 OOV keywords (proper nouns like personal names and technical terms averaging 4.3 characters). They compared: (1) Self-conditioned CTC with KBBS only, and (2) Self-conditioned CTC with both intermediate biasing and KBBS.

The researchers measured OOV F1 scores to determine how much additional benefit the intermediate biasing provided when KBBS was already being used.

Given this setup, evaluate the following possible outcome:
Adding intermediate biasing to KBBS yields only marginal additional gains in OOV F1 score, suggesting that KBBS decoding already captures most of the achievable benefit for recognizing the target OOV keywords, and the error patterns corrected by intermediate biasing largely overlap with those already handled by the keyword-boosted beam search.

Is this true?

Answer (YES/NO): NO